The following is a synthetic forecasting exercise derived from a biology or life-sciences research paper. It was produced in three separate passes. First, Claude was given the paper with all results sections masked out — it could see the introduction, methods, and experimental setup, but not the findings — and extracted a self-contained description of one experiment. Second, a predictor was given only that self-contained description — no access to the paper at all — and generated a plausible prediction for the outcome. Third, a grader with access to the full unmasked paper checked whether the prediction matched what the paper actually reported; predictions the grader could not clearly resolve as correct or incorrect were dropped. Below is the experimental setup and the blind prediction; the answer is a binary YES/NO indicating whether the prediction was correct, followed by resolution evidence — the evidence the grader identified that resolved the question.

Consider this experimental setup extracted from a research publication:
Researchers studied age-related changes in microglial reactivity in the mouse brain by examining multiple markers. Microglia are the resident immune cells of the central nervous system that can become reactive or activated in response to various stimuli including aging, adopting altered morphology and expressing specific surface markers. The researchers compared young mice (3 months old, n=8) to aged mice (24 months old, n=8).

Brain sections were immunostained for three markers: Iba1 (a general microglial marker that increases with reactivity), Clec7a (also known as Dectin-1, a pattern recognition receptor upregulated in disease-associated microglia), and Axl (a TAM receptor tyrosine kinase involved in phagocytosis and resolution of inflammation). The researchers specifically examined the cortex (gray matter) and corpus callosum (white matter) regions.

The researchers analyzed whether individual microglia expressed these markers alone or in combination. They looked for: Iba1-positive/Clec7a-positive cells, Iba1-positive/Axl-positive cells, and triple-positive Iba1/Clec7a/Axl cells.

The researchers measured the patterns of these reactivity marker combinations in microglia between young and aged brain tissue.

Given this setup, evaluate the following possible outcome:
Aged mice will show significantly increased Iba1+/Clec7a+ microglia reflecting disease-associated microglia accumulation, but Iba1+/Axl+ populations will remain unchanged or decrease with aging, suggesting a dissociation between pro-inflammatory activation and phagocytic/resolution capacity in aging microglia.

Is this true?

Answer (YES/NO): NO